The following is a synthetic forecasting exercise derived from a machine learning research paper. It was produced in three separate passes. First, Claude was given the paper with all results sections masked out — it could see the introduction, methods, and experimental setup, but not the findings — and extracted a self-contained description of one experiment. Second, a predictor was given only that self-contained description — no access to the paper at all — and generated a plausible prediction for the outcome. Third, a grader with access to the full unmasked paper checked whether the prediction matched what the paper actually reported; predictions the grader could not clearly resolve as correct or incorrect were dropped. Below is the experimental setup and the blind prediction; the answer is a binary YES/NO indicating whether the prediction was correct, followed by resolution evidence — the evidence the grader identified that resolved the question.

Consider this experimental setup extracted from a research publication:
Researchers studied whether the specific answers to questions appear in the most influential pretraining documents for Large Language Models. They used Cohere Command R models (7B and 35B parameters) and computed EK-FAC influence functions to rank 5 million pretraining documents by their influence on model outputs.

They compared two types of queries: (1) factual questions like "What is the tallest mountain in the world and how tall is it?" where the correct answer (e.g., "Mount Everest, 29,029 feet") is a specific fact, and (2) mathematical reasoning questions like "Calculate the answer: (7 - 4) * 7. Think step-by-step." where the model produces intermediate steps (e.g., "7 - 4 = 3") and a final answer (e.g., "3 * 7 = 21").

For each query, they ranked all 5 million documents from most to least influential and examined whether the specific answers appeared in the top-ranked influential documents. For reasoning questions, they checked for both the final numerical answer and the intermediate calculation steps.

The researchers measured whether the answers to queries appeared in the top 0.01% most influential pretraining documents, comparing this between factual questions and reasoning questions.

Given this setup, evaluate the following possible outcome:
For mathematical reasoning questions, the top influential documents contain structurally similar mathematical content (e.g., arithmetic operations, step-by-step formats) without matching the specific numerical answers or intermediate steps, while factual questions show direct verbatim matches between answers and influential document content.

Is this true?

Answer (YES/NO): NO